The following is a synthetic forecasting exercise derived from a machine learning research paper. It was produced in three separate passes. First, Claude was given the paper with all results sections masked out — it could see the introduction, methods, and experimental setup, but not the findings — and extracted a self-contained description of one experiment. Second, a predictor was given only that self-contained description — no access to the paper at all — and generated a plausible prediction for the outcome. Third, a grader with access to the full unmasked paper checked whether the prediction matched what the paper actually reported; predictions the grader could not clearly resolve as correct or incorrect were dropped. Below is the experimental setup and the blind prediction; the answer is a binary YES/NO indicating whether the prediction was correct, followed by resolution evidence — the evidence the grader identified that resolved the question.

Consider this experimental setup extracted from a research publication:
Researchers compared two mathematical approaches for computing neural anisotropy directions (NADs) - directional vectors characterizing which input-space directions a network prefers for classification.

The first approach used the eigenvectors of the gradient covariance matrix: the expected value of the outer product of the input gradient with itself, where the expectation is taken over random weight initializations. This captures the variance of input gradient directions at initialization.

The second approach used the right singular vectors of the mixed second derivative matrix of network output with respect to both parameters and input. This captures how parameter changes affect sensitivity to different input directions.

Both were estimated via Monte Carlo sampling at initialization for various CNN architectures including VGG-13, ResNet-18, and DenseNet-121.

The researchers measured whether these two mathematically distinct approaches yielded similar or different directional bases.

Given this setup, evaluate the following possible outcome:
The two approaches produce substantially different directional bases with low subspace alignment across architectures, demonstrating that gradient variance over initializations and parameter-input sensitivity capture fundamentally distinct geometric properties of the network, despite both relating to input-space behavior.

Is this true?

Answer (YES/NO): NO